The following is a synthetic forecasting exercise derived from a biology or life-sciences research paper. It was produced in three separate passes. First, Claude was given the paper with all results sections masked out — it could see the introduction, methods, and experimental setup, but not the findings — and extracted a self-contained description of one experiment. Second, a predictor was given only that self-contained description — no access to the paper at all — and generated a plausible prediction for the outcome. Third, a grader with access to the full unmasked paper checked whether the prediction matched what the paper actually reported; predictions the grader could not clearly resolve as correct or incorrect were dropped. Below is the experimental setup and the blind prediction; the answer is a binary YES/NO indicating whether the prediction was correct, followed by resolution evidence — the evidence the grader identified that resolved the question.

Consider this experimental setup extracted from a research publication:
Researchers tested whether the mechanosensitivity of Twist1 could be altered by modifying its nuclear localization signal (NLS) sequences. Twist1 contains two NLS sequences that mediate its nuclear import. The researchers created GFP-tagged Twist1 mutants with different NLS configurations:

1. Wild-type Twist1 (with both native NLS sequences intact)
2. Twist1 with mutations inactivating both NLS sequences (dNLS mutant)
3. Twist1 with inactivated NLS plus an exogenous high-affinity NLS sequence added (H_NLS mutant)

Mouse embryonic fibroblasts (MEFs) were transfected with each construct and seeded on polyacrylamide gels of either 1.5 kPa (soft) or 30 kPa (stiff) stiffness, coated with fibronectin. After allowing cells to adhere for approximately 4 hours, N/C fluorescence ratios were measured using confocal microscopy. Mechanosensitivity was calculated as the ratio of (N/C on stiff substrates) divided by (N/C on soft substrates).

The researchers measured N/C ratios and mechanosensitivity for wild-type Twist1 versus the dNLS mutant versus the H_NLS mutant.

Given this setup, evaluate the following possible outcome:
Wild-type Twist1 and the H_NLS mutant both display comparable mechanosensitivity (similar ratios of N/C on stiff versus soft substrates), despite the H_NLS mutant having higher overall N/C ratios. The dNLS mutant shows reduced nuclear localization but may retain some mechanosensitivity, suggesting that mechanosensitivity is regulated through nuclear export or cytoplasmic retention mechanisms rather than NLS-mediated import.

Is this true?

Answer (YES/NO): NO